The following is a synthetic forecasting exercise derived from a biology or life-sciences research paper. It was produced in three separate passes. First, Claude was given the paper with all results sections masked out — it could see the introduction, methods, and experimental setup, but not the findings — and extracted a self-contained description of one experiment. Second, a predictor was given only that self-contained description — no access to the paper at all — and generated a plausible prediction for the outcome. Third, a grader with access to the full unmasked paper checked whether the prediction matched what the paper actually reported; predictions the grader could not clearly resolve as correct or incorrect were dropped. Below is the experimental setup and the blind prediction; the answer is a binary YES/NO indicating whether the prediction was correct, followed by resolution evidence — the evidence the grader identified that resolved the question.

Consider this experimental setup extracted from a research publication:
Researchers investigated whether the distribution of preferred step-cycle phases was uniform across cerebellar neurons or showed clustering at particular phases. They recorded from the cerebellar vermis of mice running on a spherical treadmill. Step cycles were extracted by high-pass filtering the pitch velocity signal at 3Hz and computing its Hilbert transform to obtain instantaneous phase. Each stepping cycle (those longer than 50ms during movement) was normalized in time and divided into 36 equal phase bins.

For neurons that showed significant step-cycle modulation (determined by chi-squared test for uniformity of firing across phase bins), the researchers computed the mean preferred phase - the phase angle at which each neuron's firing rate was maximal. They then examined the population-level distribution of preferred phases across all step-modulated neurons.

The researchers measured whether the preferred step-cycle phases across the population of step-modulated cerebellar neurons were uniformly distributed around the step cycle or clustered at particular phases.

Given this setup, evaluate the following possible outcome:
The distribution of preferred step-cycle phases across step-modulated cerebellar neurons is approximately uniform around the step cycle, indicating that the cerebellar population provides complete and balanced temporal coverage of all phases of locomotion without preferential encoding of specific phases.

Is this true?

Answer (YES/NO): YES